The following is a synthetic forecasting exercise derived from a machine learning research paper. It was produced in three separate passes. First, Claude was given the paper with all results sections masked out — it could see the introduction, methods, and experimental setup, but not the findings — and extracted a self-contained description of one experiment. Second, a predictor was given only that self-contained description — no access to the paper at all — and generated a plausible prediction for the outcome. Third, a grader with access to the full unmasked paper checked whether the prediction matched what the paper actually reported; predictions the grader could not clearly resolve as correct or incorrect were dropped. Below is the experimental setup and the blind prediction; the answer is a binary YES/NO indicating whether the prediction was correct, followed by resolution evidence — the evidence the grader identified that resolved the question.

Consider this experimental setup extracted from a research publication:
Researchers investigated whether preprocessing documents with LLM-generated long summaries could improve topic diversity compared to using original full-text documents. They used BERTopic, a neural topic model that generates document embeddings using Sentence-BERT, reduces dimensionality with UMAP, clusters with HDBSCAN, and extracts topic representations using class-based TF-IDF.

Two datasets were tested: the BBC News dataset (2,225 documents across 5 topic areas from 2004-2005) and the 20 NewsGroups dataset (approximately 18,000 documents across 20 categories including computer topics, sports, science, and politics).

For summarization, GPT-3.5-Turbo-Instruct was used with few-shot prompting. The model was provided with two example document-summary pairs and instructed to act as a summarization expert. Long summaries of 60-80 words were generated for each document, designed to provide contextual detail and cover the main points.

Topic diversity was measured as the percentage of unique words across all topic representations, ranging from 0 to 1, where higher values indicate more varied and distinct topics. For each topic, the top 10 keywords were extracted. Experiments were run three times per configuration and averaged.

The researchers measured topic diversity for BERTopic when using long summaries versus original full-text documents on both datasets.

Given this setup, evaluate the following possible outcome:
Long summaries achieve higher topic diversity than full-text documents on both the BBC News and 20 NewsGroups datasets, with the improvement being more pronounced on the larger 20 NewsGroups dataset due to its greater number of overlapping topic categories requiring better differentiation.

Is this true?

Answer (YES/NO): NO